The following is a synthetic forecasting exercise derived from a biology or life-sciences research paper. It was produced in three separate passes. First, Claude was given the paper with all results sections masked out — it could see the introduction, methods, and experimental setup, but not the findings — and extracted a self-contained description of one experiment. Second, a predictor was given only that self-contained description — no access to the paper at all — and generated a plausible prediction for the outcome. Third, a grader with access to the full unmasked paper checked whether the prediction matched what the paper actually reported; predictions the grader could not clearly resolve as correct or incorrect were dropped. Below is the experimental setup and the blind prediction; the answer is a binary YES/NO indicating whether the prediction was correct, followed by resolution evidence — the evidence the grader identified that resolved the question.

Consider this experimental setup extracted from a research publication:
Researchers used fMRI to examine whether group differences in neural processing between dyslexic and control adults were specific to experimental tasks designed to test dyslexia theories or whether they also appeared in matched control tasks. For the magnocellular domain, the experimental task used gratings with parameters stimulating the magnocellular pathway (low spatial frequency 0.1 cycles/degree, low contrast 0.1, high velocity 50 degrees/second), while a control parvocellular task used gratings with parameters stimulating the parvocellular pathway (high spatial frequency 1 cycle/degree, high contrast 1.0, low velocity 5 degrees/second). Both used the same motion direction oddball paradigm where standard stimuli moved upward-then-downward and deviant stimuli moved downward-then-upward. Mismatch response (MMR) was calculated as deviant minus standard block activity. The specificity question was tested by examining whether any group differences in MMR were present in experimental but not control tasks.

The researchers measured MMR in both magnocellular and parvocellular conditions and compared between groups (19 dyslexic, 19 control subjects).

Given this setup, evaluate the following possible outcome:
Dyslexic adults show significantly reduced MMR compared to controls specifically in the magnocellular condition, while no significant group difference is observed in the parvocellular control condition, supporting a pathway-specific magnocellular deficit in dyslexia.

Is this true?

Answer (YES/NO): NO